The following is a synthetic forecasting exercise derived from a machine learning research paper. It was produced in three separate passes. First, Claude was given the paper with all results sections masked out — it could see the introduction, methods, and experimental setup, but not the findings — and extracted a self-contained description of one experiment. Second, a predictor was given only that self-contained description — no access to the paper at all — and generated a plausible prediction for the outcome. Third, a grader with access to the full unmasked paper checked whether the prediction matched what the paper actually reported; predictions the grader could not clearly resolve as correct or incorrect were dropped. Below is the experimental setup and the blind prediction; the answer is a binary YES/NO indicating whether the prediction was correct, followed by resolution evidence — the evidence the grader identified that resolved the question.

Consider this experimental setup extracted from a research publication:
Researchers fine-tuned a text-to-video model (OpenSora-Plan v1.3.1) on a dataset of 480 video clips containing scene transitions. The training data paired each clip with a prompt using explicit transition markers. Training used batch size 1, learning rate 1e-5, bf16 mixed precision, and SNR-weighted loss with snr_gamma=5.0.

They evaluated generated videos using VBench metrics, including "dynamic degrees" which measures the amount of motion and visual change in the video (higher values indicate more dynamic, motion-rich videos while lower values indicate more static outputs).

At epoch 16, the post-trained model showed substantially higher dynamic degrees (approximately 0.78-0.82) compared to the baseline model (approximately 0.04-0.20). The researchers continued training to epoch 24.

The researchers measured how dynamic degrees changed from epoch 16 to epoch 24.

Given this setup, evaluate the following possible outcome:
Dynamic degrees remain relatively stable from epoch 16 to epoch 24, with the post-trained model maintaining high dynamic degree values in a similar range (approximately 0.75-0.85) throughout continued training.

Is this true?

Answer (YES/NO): NO